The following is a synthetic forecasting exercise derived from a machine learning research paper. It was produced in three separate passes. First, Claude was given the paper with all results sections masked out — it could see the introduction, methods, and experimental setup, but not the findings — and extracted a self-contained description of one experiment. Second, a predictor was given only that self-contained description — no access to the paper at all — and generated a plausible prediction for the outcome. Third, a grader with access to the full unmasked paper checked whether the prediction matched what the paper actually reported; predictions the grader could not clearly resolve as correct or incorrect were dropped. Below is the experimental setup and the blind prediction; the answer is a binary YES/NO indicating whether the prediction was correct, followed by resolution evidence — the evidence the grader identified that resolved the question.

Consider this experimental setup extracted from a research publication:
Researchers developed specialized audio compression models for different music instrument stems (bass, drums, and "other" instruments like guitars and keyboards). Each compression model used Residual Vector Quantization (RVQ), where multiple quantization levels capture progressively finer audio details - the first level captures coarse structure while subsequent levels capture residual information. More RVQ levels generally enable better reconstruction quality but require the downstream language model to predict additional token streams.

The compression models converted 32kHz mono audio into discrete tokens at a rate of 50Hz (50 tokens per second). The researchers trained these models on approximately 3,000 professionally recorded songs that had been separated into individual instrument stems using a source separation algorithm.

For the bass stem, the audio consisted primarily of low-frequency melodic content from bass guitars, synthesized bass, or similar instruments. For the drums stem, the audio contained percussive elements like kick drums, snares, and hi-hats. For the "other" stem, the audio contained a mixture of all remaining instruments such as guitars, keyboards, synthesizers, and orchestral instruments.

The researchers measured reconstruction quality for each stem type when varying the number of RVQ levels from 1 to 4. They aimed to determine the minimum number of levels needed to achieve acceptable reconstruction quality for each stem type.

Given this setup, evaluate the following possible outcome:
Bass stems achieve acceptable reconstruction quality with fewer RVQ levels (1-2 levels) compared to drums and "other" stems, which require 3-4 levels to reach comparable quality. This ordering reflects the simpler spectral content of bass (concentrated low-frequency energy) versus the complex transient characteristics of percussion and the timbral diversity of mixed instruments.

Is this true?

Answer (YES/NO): NO